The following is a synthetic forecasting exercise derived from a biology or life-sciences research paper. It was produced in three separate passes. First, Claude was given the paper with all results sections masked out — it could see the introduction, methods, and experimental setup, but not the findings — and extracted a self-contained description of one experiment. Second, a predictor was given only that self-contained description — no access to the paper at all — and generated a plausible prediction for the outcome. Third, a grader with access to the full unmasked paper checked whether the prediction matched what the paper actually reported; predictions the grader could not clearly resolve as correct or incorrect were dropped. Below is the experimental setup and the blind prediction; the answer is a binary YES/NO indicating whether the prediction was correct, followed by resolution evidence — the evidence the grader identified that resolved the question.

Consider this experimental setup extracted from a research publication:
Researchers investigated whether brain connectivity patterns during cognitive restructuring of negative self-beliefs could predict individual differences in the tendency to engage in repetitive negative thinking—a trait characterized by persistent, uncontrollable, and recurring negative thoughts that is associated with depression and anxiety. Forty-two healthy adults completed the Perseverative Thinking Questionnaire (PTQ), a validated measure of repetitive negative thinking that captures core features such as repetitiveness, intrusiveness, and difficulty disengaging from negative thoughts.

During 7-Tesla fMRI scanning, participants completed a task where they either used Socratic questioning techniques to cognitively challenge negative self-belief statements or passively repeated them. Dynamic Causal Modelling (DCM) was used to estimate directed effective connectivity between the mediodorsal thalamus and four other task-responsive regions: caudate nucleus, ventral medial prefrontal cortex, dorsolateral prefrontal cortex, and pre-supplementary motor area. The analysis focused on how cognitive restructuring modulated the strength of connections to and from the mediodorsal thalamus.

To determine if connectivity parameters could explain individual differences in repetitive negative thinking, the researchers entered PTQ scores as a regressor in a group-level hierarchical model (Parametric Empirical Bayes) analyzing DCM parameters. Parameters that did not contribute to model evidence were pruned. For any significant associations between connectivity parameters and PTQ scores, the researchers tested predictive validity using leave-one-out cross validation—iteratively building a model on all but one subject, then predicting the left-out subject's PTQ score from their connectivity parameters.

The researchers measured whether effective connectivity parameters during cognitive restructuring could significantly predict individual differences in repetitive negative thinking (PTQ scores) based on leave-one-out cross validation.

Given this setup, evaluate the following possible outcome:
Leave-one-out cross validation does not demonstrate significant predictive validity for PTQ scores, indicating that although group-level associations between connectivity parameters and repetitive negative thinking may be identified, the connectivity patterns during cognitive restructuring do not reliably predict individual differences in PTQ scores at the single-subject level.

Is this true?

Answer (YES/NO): NO